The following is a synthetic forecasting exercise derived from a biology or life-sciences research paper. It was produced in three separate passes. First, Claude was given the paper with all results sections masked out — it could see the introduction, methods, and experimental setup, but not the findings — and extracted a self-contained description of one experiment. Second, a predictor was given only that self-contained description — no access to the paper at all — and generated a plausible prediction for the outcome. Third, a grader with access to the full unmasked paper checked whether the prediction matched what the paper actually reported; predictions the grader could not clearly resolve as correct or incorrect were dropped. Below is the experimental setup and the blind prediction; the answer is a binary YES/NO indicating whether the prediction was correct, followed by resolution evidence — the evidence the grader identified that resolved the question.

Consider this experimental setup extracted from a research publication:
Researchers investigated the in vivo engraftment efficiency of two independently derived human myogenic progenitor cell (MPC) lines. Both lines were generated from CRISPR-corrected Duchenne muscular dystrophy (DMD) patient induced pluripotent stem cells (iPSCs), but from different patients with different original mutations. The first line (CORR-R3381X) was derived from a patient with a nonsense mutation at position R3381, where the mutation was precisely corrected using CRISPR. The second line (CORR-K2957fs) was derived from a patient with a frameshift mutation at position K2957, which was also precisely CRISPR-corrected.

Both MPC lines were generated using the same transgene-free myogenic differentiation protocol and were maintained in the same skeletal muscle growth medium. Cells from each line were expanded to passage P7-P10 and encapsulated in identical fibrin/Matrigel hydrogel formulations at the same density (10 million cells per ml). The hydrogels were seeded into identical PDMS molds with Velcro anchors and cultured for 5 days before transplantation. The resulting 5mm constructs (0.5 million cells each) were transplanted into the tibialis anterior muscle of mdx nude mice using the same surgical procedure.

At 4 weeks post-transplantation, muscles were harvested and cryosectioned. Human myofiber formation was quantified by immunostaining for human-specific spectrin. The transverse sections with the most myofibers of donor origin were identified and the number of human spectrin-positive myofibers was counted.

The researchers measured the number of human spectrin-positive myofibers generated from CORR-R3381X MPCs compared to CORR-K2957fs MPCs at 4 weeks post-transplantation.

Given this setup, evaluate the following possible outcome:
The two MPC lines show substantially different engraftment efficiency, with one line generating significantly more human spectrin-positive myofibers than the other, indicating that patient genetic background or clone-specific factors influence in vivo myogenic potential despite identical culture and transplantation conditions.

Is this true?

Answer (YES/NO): YES